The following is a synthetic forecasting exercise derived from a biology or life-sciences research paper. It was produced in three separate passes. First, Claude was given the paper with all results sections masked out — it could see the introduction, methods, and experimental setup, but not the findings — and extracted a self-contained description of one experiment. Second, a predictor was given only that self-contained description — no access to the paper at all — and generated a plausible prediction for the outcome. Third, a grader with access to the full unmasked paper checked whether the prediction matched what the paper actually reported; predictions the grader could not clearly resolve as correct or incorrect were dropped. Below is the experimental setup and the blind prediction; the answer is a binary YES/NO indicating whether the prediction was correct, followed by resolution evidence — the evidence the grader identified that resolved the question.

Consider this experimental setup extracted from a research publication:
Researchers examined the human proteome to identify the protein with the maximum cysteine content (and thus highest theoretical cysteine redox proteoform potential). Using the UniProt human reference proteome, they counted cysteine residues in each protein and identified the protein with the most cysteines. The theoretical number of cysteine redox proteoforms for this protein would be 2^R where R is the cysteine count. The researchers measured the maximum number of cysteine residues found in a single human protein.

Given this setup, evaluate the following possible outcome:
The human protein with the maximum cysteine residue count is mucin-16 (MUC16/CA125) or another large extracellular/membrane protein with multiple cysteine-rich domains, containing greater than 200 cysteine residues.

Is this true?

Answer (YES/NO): NO